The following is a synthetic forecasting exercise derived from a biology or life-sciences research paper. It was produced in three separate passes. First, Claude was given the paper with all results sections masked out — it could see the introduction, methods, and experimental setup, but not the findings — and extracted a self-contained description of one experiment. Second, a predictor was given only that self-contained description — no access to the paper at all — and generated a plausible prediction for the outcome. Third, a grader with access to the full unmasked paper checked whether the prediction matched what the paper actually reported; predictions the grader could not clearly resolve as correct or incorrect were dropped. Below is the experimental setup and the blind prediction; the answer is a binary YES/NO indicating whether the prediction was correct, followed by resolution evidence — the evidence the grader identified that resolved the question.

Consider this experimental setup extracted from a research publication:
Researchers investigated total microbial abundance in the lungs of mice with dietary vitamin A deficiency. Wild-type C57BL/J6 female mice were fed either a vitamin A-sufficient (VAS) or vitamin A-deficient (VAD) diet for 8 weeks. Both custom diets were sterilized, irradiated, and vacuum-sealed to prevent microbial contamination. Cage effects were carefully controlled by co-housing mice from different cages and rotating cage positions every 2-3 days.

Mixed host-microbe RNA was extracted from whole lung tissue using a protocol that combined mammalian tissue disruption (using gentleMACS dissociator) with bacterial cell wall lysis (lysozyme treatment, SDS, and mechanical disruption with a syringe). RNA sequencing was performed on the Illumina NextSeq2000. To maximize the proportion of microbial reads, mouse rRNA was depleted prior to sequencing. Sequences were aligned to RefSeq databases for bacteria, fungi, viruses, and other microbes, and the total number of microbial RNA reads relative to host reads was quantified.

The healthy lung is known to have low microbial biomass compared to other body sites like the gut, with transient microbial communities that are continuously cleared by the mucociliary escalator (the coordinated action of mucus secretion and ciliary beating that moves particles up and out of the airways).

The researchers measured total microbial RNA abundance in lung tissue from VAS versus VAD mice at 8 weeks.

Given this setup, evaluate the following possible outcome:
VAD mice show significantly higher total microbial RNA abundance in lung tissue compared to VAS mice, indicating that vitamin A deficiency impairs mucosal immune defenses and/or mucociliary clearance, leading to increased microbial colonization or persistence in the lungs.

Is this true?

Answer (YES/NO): NO